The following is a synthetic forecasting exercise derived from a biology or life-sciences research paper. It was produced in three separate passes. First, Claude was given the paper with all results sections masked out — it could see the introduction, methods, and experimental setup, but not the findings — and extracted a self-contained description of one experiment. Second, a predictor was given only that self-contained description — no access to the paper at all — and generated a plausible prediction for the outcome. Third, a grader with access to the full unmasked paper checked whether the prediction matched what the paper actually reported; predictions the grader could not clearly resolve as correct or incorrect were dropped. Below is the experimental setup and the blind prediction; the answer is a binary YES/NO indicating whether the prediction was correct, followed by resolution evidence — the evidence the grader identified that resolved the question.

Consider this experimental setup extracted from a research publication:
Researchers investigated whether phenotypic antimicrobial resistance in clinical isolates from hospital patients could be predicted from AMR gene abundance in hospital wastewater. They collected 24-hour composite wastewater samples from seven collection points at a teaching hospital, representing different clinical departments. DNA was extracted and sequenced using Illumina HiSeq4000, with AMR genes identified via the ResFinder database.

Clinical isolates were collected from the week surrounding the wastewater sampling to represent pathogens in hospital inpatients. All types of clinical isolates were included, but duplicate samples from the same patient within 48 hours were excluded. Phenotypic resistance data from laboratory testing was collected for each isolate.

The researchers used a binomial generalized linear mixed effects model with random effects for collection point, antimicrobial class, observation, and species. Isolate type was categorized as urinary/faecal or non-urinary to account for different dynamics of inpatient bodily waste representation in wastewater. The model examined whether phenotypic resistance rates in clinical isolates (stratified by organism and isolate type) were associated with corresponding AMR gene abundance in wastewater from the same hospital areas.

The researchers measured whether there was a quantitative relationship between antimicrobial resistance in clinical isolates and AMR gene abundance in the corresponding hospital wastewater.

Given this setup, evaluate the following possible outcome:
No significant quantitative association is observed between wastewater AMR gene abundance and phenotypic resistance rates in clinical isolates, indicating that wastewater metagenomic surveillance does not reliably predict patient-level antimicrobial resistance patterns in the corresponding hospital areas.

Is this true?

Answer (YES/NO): YES